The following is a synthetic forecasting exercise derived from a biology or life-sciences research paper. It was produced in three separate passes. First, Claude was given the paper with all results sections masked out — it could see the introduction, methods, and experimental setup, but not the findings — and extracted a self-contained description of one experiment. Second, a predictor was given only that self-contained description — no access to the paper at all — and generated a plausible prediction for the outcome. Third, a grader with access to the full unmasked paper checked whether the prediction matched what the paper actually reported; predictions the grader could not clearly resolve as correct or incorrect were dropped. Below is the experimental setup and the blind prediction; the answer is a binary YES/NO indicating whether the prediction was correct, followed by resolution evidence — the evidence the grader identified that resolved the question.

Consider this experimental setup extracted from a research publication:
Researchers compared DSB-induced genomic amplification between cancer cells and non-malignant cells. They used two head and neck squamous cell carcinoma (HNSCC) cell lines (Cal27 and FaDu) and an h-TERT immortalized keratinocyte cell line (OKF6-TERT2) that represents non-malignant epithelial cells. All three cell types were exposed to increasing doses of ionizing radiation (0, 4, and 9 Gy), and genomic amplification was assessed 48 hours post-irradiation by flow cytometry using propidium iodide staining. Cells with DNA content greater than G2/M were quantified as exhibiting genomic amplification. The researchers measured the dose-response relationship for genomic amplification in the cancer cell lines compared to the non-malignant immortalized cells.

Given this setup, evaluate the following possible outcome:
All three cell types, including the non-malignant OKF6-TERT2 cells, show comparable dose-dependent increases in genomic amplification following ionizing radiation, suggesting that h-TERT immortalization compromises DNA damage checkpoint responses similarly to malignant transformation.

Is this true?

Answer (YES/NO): NO